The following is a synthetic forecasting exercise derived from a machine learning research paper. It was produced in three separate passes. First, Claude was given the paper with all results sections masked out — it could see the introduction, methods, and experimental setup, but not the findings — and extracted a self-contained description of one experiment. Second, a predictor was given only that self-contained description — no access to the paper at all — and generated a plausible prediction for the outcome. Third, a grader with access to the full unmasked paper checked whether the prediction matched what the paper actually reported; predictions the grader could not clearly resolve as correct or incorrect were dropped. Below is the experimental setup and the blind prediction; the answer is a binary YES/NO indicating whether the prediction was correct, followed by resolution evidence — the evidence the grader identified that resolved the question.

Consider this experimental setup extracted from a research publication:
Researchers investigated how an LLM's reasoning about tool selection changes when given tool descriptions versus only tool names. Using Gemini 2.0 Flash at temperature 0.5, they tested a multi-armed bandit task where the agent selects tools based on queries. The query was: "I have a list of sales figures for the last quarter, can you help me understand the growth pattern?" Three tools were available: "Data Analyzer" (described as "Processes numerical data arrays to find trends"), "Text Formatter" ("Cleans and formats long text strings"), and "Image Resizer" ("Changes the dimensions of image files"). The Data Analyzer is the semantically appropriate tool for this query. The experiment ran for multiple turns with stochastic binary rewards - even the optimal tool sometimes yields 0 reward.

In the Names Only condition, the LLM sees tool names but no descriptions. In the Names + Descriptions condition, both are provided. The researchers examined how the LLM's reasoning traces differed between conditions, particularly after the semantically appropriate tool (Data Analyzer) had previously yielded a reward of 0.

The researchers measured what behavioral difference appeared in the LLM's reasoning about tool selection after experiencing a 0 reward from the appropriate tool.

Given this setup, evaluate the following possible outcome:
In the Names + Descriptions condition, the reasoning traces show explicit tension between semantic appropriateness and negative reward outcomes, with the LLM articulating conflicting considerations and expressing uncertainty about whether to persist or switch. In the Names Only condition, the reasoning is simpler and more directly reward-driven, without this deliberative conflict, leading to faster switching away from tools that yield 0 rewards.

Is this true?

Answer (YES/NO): NO